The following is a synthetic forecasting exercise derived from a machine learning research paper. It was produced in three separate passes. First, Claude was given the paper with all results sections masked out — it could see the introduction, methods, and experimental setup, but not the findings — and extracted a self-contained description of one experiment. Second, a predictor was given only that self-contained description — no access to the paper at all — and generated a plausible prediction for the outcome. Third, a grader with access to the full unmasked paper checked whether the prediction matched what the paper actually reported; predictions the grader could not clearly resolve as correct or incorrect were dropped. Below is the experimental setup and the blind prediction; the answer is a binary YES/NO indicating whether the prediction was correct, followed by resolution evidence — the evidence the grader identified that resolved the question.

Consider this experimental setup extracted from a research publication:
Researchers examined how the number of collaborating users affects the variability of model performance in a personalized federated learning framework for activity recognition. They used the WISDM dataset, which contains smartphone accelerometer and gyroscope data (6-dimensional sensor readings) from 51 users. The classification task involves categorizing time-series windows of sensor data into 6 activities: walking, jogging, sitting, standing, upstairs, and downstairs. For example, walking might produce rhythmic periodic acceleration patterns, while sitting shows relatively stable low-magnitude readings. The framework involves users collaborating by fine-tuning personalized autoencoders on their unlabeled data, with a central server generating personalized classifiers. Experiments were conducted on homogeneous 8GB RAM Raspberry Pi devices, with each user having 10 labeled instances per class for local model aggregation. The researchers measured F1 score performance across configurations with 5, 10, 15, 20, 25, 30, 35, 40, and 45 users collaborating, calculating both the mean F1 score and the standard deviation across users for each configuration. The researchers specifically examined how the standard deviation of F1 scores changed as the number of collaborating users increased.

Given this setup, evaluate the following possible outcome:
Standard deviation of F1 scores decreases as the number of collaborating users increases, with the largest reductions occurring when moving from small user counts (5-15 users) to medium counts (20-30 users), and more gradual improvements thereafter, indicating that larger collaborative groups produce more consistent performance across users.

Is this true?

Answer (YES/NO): YES